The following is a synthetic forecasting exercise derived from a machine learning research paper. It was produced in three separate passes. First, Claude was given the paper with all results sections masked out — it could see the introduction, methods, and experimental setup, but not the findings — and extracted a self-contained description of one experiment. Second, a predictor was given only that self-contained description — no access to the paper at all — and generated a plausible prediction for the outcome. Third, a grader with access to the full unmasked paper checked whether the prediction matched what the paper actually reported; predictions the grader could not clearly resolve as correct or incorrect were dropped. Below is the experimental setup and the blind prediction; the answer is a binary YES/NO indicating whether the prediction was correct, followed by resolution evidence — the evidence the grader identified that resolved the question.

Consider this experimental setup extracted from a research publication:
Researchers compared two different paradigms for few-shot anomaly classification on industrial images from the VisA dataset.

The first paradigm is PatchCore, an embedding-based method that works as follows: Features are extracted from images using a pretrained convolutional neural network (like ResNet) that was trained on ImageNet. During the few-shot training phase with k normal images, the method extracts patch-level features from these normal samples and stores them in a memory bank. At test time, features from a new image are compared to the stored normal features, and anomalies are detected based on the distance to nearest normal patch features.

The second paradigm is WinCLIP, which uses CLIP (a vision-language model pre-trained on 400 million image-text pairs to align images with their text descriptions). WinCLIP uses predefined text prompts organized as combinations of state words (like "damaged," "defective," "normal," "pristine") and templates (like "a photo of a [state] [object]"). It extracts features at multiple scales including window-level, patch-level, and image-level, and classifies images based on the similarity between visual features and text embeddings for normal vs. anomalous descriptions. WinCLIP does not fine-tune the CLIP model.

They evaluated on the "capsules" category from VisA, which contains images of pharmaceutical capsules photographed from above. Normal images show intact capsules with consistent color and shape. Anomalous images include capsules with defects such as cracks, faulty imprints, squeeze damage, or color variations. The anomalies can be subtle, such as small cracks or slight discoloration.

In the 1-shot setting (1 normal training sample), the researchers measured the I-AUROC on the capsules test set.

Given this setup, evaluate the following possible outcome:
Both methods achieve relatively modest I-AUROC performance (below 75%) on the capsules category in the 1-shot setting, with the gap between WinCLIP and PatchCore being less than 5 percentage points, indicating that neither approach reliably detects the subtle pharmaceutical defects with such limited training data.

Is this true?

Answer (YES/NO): NO